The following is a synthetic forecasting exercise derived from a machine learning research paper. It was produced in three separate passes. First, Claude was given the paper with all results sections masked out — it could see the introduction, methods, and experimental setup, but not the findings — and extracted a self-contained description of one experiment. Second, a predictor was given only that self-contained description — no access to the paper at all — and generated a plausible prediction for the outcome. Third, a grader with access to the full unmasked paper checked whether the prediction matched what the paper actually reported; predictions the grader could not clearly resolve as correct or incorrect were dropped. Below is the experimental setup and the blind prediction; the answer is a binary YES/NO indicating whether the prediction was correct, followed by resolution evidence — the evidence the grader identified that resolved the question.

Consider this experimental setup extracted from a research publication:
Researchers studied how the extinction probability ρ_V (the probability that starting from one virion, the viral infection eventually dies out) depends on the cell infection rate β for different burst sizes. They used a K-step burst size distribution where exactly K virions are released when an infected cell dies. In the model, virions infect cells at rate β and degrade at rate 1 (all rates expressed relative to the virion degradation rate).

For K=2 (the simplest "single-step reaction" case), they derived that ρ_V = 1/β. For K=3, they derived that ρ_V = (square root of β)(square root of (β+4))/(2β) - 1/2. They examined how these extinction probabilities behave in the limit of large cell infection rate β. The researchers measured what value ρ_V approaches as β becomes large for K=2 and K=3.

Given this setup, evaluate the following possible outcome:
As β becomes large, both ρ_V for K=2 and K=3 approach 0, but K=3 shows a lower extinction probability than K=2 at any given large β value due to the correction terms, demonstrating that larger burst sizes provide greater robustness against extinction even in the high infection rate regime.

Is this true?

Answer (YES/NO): NO